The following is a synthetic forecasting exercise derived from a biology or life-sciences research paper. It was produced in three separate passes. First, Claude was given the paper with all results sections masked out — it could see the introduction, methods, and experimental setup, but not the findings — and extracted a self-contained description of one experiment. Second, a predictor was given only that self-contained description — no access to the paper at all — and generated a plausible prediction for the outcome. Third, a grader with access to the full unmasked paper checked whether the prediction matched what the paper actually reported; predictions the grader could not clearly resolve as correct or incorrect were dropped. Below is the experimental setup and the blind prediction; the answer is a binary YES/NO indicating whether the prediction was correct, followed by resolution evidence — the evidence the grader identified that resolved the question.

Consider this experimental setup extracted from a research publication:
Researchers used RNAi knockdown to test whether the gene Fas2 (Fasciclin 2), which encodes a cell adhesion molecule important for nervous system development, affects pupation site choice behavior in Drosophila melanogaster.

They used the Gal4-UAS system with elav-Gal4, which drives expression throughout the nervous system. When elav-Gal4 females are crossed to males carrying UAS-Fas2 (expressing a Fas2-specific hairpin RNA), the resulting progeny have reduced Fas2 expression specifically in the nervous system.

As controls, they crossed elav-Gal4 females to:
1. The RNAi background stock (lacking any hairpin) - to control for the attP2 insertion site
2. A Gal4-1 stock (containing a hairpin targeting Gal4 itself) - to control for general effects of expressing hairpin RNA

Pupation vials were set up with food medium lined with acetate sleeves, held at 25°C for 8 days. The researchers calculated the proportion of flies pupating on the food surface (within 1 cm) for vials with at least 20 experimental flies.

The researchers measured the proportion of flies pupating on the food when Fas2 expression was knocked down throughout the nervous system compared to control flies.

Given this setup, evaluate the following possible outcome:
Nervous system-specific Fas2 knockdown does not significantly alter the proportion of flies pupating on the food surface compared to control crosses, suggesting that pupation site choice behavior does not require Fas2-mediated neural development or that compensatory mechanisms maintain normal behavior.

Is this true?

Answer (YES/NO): NO